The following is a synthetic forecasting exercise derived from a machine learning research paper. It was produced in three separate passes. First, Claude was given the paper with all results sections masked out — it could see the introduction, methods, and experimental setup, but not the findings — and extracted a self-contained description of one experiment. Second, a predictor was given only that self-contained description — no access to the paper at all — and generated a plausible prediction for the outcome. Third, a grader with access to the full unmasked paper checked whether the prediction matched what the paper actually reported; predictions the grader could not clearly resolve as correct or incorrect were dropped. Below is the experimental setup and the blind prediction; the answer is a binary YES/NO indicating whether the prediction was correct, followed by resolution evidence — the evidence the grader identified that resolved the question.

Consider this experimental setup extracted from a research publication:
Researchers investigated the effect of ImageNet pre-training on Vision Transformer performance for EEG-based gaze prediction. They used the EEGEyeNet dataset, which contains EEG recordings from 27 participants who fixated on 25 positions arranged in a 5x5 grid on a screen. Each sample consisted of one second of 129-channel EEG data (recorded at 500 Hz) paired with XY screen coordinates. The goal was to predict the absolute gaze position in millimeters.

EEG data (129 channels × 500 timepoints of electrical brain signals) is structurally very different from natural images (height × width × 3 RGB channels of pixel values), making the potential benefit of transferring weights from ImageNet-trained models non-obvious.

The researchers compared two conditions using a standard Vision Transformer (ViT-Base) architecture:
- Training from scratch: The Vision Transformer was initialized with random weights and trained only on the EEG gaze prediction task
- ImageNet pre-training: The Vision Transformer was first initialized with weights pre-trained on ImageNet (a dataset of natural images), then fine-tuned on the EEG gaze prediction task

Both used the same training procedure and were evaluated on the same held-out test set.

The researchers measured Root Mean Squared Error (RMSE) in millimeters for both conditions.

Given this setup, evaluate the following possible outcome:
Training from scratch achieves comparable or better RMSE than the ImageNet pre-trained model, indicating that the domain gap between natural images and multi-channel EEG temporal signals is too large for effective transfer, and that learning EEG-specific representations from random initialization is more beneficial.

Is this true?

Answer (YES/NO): NO